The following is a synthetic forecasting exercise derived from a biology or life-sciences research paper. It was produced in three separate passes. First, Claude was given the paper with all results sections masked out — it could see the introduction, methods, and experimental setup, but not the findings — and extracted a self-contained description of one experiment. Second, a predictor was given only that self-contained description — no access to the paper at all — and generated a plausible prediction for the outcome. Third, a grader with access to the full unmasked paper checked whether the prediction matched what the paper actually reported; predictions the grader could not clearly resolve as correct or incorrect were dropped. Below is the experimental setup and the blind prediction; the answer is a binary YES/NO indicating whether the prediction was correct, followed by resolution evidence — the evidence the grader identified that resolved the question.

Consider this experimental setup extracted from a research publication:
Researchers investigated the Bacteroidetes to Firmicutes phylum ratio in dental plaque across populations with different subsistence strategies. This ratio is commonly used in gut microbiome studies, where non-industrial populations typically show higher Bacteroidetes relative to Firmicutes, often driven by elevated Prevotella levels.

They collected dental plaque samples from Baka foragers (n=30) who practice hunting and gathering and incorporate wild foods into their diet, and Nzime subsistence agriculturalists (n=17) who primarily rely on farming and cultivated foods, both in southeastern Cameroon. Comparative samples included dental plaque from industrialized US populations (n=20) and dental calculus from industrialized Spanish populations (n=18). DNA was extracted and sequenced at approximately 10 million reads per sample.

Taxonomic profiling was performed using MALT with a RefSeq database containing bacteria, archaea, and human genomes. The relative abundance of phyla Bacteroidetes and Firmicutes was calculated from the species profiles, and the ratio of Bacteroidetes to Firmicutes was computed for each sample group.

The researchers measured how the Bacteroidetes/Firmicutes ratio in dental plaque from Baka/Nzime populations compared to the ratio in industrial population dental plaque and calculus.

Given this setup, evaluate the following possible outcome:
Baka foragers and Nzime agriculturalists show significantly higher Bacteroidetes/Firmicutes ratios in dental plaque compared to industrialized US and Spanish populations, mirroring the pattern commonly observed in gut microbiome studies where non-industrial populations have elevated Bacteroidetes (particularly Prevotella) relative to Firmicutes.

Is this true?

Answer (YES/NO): NO